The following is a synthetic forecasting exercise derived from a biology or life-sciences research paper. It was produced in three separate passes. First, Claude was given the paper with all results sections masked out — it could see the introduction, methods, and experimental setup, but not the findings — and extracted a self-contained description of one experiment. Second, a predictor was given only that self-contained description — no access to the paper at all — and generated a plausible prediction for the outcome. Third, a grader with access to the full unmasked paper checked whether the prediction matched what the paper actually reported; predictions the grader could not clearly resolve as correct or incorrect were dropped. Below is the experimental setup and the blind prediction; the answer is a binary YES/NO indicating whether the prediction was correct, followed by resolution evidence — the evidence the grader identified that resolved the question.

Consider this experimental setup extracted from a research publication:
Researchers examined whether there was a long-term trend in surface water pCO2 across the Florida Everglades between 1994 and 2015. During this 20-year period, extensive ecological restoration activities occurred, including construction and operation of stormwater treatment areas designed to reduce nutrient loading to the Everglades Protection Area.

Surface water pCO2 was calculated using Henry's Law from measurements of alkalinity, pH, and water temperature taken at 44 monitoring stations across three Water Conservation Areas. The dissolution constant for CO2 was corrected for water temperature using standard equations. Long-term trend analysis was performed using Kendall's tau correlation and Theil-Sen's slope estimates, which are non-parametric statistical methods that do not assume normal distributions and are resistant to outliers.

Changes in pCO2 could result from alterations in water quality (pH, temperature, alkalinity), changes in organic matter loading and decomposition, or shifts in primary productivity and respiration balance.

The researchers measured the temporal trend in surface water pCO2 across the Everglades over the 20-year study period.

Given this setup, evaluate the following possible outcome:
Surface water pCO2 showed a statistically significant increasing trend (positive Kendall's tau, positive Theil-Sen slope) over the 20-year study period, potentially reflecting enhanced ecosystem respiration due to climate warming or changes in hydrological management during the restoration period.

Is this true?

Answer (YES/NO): NO